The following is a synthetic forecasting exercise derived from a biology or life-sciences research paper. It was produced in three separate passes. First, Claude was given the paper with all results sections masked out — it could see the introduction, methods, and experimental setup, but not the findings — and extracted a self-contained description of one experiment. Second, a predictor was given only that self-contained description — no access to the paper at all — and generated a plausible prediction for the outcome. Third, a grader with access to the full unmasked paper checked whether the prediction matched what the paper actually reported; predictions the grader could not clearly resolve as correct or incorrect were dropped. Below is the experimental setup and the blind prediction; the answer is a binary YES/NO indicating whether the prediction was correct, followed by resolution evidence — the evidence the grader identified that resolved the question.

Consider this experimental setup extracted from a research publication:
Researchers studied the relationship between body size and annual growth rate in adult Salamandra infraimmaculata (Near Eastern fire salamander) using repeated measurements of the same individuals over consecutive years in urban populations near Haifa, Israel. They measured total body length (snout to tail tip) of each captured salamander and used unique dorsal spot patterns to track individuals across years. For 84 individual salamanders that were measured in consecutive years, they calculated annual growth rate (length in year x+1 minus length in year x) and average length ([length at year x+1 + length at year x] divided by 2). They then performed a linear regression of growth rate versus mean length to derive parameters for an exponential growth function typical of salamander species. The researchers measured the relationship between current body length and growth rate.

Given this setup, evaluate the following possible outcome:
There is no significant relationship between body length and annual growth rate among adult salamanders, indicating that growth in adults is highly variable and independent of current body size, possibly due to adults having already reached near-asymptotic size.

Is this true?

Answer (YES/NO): NO